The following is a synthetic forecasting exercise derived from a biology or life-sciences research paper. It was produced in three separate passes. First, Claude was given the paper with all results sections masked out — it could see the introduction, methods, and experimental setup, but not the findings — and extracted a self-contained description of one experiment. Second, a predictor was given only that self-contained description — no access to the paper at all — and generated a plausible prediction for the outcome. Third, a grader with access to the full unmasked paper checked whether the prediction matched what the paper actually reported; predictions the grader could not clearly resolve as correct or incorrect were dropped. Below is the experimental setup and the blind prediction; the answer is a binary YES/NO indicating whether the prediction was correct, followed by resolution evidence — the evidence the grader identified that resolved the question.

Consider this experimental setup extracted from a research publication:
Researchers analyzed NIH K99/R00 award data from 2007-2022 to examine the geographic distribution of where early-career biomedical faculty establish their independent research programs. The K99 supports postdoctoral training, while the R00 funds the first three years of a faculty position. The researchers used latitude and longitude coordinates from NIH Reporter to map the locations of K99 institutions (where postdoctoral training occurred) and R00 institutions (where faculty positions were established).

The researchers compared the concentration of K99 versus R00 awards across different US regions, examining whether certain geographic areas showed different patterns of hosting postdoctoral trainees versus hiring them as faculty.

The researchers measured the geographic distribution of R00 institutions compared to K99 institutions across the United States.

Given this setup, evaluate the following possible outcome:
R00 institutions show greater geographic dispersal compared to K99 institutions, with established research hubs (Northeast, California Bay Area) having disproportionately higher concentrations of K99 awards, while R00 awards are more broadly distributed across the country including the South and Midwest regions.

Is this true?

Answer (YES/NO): YES